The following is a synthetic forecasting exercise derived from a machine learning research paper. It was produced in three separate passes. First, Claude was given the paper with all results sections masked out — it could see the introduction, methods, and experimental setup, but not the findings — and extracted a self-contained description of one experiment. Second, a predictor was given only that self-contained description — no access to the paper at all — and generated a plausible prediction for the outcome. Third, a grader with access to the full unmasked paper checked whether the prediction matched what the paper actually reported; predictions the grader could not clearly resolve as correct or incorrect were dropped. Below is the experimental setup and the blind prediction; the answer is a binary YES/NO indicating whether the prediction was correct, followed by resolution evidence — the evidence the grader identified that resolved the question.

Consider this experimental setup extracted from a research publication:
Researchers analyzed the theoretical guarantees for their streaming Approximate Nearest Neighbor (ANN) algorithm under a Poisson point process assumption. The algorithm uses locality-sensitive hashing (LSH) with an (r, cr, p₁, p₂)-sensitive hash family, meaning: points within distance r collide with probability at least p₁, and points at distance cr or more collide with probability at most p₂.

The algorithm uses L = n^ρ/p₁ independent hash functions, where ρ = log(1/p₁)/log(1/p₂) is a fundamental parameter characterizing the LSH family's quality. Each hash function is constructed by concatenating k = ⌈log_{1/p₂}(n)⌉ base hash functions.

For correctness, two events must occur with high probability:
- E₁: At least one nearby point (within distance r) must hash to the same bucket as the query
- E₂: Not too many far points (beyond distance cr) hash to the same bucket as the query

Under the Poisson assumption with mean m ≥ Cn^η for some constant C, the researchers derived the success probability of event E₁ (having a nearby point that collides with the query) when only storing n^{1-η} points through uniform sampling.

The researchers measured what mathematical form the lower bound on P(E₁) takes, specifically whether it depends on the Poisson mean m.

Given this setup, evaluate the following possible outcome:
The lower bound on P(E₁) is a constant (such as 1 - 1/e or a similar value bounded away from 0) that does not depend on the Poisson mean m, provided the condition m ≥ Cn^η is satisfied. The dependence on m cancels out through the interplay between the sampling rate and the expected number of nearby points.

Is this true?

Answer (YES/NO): NO